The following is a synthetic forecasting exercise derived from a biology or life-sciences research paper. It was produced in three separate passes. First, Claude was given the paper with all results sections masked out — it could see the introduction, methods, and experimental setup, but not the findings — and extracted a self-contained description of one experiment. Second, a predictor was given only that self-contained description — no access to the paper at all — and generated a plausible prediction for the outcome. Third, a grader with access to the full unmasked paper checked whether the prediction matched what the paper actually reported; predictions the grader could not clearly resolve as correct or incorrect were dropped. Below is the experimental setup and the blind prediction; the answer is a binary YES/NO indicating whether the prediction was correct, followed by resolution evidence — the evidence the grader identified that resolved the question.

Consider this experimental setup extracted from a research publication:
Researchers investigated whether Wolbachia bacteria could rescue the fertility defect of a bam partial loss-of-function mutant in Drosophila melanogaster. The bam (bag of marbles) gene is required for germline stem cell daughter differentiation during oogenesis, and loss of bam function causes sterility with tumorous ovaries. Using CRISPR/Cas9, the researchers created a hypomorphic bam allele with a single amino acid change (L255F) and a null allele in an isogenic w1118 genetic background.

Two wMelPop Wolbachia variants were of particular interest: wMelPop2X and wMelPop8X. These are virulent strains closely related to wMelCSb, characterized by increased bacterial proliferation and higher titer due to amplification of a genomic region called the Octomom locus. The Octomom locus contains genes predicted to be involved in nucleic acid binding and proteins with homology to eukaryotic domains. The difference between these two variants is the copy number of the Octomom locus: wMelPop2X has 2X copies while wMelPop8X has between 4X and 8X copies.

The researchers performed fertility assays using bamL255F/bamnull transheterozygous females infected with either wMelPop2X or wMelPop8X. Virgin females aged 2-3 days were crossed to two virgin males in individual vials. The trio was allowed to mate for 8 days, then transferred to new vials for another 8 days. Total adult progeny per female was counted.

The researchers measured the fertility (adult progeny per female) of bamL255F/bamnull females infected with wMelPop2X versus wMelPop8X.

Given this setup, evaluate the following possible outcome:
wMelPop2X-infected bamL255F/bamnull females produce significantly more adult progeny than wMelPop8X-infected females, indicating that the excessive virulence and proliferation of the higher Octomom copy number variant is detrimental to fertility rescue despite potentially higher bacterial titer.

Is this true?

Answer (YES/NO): YES